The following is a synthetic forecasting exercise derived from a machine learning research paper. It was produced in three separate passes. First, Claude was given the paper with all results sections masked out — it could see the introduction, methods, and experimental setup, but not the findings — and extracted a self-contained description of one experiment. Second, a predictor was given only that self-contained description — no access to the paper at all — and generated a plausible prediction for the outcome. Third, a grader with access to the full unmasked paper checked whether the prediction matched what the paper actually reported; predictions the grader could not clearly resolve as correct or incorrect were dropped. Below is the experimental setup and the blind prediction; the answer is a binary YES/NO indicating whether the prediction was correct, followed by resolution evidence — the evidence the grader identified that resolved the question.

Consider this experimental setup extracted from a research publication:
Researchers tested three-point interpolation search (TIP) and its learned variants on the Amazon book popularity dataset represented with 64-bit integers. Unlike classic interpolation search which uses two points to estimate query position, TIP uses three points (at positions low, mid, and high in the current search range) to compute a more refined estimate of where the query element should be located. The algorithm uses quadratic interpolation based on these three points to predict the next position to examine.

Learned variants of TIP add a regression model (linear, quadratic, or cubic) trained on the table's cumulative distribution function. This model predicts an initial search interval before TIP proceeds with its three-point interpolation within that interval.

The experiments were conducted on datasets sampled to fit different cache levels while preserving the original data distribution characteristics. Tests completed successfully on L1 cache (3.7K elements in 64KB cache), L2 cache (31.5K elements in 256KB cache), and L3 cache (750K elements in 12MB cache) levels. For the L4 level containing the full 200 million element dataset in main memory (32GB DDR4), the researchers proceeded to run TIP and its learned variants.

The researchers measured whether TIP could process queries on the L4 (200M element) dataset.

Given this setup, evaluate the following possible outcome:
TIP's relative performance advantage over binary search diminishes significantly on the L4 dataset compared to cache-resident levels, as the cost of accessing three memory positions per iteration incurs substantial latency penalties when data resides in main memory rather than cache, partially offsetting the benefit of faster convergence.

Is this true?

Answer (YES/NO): NO